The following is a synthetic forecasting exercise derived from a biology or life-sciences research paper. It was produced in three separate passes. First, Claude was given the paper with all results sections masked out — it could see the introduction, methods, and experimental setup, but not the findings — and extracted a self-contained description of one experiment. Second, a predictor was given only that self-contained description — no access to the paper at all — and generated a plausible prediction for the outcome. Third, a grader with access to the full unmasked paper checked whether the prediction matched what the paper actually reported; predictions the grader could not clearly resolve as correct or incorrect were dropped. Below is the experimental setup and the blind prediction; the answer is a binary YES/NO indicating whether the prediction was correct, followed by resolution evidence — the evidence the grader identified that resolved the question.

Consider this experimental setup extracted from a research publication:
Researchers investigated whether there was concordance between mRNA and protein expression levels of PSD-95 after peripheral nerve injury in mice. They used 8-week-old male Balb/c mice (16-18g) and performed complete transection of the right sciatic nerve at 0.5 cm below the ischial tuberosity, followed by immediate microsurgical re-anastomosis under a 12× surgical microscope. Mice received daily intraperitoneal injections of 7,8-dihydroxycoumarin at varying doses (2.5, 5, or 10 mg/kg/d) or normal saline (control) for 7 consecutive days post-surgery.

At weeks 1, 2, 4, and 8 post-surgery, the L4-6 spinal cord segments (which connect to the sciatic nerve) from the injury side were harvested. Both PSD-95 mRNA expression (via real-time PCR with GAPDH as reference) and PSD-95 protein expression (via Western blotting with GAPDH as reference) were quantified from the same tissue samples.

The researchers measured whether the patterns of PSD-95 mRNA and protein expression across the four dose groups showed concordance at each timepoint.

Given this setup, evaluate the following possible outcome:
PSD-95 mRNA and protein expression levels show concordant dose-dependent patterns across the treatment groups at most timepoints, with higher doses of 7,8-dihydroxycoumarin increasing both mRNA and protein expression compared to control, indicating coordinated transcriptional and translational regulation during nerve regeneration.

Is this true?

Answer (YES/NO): NO